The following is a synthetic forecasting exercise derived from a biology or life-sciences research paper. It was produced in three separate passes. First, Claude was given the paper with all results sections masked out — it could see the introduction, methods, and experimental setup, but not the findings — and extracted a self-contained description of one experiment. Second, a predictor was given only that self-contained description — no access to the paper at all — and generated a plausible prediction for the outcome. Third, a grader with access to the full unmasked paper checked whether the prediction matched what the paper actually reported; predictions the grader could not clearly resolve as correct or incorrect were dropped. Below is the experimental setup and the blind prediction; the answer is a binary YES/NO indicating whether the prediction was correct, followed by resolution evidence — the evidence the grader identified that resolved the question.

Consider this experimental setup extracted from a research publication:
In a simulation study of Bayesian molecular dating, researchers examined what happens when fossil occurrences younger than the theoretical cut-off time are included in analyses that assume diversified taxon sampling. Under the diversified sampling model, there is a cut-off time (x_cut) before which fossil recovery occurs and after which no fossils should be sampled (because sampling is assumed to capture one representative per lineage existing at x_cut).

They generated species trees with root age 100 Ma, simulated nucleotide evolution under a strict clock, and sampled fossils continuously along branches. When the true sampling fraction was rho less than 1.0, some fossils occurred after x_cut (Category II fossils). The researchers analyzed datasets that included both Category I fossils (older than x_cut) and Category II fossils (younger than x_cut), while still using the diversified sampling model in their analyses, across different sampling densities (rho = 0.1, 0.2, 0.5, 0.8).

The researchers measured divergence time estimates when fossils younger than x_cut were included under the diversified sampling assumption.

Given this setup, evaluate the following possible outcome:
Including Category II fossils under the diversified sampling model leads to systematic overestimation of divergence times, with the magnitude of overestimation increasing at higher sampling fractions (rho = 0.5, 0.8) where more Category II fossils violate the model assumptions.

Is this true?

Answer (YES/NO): NO